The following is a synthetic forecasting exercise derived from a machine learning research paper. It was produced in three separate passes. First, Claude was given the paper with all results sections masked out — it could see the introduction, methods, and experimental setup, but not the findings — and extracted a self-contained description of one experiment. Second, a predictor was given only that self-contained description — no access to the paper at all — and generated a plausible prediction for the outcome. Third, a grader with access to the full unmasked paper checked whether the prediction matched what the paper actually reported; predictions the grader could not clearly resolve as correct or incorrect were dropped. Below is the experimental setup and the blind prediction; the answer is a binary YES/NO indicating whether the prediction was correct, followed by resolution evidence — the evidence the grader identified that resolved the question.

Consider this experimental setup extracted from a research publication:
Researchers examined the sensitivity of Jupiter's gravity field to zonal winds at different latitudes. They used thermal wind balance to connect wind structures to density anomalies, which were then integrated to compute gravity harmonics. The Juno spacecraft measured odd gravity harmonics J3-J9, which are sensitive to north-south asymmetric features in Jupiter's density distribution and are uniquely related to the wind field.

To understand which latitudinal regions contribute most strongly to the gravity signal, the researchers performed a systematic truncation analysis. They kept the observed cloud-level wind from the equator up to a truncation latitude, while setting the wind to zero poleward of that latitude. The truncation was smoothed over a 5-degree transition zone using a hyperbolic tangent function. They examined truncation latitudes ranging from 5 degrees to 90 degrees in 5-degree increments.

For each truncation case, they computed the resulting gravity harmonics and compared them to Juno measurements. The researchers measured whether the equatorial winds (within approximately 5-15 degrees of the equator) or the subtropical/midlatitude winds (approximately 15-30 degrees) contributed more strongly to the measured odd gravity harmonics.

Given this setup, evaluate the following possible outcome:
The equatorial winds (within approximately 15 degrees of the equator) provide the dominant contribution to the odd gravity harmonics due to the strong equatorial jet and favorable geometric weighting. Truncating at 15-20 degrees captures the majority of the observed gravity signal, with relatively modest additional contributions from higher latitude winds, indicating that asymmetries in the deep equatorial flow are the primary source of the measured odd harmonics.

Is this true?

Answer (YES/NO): NO